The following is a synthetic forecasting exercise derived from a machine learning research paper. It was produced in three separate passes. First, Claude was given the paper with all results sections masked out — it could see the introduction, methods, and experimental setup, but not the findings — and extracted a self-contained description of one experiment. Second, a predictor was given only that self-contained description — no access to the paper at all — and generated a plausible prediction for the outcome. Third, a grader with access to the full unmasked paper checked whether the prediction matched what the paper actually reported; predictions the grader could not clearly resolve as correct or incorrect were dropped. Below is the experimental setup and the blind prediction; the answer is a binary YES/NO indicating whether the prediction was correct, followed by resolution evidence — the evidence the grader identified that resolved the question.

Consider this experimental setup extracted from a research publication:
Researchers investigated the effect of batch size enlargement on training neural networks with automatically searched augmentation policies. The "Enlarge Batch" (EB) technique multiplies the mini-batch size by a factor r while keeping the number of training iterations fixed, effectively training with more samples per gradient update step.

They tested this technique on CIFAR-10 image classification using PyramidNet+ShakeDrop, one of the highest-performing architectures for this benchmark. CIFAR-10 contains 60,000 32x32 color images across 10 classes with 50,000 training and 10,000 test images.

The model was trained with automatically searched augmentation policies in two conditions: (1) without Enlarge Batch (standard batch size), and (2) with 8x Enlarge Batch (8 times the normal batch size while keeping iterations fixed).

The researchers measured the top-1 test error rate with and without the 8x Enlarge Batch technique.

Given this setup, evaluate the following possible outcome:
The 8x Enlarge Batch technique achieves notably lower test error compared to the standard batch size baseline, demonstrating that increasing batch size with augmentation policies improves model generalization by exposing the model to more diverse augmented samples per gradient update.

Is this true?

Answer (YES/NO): YES